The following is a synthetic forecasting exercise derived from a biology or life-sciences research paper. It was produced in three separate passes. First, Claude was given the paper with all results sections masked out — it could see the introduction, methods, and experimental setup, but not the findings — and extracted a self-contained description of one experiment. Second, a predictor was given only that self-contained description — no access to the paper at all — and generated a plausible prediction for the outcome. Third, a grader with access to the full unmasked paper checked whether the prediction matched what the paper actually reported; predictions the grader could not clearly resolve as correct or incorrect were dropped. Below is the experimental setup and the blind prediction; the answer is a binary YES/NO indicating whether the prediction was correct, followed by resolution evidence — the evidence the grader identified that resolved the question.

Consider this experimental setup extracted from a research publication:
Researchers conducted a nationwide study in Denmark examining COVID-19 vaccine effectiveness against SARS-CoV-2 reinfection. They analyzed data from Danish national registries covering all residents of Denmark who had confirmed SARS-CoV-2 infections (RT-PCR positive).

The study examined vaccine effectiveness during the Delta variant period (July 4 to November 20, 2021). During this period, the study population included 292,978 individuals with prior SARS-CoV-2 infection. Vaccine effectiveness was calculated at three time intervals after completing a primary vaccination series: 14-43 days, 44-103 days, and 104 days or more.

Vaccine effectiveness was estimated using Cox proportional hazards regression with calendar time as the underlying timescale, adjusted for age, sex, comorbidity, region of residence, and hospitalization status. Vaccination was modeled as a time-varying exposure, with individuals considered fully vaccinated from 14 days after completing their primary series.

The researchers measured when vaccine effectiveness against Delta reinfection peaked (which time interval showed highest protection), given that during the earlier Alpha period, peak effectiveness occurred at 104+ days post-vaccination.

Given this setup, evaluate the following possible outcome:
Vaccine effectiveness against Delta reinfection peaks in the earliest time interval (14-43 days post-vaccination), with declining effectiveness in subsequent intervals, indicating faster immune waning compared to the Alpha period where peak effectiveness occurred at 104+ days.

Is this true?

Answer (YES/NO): YES